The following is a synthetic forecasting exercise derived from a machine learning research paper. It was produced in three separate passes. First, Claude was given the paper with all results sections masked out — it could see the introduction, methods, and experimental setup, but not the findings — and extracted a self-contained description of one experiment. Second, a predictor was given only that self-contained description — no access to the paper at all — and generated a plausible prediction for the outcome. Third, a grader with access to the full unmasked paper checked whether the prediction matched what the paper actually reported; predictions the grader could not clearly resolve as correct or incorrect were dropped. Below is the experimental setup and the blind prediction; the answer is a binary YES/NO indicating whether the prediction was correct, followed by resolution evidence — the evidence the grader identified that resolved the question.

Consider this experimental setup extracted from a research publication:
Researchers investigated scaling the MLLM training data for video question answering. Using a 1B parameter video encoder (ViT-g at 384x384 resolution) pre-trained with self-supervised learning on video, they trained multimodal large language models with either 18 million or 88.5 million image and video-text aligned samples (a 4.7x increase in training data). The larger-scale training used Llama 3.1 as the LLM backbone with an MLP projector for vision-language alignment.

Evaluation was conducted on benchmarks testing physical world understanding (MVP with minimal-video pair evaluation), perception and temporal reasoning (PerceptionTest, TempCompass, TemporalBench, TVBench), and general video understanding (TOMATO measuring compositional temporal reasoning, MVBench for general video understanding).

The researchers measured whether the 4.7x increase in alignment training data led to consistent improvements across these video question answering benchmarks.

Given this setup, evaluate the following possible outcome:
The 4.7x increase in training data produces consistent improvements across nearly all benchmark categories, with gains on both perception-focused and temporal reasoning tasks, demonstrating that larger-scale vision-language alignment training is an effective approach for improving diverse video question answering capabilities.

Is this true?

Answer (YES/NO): YES